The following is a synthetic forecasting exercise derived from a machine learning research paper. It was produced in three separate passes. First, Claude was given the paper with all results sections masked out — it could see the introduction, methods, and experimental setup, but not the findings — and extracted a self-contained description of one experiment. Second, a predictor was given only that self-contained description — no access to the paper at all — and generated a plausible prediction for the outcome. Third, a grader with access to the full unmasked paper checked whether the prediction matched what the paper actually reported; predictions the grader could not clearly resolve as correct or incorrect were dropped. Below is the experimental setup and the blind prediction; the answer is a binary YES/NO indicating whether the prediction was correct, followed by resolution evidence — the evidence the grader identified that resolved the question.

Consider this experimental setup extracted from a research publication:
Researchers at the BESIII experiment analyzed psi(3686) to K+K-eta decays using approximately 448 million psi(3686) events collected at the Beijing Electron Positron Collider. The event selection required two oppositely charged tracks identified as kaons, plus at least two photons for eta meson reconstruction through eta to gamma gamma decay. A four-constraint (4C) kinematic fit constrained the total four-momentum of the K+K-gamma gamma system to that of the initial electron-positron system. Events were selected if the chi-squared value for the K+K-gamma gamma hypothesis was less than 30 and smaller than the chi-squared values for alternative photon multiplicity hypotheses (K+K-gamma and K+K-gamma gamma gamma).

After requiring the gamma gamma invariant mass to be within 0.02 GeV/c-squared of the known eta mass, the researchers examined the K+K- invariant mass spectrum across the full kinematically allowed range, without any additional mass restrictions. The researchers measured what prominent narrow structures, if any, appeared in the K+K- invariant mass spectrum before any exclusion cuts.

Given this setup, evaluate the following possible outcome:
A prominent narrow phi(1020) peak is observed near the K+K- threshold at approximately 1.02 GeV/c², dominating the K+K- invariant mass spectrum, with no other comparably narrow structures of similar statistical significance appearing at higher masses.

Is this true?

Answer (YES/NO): NO